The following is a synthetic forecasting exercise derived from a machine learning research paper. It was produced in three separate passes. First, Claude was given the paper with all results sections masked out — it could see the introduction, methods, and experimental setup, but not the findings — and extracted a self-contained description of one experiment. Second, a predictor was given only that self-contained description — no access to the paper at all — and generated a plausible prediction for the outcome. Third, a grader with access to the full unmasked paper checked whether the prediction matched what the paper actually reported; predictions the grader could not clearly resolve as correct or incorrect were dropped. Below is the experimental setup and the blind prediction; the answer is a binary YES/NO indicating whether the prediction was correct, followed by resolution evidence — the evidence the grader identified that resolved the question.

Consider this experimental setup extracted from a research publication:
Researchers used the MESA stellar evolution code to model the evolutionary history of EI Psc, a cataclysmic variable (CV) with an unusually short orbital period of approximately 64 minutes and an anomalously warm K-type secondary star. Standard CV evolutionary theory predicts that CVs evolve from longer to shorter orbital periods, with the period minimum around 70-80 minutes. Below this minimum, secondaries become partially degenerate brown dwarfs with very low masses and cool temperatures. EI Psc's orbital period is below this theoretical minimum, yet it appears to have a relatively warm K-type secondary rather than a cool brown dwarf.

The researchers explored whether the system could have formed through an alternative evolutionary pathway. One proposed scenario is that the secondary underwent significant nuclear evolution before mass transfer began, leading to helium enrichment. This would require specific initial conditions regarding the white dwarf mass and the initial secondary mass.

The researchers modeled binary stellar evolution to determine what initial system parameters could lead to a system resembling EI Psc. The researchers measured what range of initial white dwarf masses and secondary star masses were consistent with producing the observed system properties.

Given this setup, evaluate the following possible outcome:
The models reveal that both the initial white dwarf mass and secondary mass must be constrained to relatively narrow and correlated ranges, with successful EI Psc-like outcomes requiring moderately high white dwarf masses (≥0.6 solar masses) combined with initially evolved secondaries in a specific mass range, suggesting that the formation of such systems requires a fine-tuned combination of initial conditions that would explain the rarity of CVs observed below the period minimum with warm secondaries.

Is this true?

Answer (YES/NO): NO